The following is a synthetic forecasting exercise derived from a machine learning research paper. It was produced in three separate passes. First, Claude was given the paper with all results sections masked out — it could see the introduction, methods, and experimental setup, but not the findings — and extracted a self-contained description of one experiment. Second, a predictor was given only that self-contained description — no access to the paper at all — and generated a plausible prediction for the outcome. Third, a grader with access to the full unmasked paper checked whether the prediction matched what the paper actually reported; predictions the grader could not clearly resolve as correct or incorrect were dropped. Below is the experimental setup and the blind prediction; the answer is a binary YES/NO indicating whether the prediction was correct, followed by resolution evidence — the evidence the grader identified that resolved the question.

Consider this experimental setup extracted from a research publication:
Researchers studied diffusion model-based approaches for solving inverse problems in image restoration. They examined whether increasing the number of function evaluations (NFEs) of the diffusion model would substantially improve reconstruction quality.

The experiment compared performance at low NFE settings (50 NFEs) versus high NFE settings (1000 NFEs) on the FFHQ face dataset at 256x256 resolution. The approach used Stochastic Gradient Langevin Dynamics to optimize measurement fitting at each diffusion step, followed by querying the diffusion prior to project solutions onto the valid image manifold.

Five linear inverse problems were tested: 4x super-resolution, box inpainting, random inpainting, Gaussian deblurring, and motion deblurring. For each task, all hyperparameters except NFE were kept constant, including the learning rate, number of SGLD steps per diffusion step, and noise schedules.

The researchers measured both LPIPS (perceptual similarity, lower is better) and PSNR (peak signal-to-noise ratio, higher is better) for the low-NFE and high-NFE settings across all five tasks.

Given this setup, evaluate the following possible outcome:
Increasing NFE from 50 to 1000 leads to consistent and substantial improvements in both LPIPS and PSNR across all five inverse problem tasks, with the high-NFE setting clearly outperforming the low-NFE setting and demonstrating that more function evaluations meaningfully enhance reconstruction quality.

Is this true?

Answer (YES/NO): NO